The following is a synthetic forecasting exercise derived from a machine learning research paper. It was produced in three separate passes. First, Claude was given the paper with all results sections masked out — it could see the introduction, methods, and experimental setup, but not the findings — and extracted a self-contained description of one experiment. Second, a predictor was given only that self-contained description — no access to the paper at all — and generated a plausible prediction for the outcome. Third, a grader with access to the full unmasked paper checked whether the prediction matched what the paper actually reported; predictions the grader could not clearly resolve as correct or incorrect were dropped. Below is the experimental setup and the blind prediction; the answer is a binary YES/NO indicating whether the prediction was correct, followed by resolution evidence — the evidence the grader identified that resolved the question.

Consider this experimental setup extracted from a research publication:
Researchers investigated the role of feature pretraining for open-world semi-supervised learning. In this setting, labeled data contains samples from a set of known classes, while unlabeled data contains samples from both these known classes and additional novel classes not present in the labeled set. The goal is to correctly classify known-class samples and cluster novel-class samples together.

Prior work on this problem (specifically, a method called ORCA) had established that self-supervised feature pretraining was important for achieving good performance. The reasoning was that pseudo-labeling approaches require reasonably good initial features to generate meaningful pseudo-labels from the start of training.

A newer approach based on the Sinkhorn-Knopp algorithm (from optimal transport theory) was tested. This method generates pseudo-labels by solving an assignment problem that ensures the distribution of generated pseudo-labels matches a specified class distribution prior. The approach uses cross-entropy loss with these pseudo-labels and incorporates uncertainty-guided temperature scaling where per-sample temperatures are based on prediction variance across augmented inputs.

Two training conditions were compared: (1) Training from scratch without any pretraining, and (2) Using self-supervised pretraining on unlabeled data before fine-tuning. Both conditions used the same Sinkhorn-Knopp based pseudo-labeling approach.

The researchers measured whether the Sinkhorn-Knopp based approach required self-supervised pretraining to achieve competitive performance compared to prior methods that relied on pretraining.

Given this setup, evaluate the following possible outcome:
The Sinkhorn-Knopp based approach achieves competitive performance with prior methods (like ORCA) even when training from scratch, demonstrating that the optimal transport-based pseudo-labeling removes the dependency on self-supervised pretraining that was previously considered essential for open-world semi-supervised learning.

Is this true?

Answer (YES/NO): YES